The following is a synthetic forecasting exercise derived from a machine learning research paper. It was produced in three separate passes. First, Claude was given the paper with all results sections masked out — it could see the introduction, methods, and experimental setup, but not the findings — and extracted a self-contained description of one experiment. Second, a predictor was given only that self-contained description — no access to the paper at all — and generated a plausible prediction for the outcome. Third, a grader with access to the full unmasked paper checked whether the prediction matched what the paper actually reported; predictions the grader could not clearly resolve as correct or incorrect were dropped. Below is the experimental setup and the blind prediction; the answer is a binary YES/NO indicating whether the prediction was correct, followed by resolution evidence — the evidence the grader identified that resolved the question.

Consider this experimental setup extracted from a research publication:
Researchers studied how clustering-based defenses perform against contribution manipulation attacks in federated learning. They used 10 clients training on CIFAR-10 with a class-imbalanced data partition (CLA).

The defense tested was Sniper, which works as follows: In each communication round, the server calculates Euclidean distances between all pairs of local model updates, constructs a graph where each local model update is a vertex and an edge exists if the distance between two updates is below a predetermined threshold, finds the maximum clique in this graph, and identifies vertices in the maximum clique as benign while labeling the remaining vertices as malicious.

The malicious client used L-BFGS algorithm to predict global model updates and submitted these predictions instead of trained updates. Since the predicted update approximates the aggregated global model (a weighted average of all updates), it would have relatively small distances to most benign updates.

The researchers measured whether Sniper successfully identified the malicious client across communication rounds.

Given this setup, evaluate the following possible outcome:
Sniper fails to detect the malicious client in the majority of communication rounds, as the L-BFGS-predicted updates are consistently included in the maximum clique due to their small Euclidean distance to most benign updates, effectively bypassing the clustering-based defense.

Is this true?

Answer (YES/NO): YES